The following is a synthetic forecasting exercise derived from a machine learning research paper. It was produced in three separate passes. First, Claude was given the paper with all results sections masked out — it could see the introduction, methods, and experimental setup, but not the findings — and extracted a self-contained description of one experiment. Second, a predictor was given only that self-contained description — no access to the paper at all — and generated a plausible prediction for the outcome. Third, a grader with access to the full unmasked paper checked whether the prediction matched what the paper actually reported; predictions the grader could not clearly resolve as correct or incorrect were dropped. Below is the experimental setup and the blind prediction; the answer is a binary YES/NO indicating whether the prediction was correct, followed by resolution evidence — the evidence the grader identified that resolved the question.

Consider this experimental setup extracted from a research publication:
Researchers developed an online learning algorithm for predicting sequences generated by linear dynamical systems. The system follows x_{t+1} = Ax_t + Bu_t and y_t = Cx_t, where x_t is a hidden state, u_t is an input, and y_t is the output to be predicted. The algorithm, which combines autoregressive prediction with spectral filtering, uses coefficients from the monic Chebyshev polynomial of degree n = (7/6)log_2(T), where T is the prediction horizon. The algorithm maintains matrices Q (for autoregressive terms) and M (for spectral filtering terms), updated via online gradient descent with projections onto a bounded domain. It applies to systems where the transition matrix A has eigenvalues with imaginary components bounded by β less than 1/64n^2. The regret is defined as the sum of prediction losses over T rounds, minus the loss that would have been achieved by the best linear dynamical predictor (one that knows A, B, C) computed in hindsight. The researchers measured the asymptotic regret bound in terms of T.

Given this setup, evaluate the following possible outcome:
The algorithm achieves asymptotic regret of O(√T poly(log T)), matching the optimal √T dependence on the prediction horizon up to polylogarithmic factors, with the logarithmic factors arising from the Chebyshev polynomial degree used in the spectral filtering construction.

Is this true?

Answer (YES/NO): NO